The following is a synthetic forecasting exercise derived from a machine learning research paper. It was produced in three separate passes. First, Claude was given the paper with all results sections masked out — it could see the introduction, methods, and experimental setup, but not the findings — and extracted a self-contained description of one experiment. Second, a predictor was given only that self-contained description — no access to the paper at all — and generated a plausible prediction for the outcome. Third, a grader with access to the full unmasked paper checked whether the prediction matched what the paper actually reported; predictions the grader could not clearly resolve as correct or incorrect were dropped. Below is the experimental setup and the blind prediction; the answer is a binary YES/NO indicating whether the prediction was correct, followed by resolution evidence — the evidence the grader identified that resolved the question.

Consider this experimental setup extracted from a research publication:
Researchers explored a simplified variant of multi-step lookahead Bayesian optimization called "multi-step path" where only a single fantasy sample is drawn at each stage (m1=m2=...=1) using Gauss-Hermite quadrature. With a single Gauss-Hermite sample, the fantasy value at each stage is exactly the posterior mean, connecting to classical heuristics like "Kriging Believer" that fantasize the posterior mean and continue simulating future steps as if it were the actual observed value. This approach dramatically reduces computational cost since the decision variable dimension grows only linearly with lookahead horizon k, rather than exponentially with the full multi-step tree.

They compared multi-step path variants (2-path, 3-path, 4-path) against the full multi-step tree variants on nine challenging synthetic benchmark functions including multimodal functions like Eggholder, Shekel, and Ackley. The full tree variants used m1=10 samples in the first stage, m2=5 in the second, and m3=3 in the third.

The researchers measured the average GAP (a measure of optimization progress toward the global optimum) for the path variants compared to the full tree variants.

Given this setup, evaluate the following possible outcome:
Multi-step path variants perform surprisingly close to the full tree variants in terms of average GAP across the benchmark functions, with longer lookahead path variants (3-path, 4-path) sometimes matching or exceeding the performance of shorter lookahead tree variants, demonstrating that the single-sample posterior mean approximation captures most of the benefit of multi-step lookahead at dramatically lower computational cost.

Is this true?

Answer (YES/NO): YES